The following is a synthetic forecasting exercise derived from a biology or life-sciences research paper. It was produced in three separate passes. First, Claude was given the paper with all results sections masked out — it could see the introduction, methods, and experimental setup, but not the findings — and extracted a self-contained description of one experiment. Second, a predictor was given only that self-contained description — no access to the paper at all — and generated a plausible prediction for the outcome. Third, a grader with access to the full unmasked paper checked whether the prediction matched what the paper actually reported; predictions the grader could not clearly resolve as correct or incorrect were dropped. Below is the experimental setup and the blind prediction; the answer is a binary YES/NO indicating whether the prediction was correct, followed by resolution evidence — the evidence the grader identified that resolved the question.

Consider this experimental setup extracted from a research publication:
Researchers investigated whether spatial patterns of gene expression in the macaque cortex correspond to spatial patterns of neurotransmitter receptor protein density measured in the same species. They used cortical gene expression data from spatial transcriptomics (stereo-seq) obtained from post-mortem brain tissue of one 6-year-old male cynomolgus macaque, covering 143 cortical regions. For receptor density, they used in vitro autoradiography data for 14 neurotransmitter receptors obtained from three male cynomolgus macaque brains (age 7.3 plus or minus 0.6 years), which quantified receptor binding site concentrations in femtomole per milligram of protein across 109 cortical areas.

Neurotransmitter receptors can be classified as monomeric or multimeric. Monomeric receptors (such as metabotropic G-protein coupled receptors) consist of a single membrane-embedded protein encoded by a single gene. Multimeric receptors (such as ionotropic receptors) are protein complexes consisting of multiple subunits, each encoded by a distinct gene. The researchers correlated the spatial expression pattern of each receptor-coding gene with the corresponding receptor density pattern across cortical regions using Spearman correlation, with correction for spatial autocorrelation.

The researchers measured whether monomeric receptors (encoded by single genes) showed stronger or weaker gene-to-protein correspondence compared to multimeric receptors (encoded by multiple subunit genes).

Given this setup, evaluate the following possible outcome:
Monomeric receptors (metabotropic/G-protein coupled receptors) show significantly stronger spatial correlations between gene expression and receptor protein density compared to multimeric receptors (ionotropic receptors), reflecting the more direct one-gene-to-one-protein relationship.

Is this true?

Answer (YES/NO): NO